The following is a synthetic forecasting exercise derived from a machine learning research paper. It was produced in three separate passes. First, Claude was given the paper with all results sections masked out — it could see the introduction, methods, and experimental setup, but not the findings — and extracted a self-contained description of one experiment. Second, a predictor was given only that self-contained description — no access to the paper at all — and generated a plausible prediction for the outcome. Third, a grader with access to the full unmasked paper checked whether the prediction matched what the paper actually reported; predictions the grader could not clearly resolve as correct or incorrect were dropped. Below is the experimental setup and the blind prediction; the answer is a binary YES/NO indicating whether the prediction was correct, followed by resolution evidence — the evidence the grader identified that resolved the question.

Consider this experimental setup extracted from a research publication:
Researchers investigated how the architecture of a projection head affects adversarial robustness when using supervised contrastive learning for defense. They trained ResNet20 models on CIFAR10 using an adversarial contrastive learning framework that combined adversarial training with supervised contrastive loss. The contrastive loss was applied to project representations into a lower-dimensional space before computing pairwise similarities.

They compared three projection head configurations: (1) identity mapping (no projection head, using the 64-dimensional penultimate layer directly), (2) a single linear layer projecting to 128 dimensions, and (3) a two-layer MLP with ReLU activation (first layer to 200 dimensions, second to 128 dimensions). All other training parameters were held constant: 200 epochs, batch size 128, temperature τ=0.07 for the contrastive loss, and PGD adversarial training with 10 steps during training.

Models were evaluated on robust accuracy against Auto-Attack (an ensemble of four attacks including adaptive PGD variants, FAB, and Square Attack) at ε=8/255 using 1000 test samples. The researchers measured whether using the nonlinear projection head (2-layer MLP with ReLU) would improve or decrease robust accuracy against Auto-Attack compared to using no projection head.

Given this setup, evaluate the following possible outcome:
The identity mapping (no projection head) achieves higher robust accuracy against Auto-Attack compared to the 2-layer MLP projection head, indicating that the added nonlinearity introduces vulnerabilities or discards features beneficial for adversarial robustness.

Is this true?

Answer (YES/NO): YES